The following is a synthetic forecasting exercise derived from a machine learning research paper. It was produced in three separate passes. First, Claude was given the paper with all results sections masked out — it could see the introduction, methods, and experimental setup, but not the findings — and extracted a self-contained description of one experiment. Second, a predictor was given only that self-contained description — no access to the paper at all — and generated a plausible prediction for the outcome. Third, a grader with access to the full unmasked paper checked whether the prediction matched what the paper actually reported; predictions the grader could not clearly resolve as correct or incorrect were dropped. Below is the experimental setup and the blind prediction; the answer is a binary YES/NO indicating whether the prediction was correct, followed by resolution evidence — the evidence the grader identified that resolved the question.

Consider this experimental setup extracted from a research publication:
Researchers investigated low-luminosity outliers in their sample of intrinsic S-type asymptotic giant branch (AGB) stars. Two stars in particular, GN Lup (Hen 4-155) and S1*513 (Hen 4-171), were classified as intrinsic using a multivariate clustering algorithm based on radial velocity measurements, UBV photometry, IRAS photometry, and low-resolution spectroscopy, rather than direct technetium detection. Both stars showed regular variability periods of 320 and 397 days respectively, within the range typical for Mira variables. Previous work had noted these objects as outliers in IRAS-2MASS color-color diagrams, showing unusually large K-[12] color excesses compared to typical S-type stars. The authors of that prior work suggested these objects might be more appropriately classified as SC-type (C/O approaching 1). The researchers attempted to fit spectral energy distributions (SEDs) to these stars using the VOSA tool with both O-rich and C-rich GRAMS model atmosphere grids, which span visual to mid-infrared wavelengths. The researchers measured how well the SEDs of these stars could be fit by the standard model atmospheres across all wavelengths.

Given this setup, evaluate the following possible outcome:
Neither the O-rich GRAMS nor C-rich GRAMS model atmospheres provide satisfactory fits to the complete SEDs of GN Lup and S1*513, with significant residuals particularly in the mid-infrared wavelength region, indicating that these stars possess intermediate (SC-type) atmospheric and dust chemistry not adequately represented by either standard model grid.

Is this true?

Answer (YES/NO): YES